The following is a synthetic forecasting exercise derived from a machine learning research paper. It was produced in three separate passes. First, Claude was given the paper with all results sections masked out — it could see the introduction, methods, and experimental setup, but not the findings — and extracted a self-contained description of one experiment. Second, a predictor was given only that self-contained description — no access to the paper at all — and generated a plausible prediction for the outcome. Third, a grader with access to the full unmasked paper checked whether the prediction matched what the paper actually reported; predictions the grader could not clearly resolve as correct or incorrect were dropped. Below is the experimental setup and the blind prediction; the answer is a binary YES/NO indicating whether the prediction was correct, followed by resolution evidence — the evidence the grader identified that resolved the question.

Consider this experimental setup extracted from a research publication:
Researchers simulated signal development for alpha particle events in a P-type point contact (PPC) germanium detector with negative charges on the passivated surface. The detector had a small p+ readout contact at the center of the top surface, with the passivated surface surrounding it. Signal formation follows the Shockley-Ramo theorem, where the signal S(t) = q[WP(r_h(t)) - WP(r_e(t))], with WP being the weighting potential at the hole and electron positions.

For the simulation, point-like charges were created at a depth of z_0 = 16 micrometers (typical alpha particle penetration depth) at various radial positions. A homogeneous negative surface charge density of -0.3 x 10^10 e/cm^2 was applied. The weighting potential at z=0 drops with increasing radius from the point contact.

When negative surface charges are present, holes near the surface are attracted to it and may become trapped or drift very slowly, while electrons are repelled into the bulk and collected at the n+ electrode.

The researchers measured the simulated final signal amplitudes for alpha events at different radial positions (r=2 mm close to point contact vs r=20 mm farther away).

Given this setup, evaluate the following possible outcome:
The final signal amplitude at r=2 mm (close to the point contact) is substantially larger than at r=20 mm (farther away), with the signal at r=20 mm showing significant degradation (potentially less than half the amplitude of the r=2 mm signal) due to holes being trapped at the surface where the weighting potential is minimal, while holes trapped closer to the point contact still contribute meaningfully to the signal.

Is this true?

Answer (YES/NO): YES